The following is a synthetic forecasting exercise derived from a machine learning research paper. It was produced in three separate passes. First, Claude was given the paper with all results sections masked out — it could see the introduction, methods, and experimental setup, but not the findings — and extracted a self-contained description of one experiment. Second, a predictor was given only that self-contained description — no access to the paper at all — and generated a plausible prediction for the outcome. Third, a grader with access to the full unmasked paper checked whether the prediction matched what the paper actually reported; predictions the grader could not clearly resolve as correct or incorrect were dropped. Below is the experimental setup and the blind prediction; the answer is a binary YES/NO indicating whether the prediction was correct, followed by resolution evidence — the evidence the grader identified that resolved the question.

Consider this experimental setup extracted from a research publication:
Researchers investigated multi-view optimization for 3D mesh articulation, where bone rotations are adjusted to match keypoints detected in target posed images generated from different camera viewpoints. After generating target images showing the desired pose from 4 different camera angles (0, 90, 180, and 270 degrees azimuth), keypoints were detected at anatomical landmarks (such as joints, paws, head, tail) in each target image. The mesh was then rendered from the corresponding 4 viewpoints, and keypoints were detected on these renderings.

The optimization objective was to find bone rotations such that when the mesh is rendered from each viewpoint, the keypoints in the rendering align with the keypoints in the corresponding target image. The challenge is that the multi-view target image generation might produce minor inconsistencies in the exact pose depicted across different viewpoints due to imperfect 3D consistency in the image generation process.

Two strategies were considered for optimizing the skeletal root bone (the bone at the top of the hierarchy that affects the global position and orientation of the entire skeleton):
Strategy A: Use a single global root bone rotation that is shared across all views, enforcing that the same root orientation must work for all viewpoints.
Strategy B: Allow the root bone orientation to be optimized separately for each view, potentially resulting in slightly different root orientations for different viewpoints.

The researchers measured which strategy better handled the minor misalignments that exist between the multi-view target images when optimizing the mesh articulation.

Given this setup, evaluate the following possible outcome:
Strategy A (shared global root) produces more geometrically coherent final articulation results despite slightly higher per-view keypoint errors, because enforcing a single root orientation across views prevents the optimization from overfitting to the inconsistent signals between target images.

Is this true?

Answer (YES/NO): NO